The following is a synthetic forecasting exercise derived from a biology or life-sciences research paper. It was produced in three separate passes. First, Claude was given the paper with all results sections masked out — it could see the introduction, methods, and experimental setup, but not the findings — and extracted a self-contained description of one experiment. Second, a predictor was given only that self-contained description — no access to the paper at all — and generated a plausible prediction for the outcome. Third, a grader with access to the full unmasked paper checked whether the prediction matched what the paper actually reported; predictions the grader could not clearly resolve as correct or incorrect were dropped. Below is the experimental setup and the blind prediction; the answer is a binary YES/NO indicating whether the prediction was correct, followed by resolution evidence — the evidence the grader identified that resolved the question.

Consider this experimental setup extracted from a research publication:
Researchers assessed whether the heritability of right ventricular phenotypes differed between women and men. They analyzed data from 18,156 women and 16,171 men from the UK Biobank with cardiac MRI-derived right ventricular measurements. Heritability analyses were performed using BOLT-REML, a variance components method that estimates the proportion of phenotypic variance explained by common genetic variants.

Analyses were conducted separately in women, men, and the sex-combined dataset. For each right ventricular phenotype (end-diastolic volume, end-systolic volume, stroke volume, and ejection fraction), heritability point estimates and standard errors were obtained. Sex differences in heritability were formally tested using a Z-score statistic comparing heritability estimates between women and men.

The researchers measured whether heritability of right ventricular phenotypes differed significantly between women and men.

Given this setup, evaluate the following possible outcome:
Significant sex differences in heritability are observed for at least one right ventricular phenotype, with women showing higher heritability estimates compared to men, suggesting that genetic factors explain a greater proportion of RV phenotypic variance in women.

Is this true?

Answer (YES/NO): NO